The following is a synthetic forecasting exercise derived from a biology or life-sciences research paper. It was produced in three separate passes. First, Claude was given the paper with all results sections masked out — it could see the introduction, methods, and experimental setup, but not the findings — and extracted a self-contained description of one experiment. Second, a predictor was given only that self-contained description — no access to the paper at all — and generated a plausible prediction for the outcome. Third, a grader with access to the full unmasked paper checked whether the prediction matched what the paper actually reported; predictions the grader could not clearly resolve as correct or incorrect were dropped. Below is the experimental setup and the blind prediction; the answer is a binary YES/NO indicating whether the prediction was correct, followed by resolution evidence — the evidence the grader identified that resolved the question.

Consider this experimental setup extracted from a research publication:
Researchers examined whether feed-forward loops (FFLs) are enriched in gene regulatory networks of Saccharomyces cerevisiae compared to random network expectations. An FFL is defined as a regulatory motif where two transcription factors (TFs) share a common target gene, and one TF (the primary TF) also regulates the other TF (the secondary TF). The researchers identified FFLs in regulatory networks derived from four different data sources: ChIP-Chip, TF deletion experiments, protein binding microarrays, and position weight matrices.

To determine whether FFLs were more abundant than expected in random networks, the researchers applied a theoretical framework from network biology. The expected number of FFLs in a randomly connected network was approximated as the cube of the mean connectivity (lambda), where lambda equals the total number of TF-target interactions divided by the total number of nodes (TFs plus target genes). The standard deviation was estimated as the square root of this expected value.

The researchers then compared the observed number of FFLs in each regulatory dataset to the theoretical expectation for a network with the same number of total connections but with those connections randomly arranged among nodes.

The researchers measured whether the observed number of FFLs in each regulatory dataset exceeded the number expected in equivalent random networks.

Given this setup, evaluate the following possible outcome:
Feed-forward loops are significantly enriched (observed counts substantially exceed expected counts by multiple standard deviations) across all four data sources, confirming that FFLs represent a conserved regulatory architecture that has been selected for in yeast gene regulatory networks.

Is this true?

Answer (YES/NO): YES